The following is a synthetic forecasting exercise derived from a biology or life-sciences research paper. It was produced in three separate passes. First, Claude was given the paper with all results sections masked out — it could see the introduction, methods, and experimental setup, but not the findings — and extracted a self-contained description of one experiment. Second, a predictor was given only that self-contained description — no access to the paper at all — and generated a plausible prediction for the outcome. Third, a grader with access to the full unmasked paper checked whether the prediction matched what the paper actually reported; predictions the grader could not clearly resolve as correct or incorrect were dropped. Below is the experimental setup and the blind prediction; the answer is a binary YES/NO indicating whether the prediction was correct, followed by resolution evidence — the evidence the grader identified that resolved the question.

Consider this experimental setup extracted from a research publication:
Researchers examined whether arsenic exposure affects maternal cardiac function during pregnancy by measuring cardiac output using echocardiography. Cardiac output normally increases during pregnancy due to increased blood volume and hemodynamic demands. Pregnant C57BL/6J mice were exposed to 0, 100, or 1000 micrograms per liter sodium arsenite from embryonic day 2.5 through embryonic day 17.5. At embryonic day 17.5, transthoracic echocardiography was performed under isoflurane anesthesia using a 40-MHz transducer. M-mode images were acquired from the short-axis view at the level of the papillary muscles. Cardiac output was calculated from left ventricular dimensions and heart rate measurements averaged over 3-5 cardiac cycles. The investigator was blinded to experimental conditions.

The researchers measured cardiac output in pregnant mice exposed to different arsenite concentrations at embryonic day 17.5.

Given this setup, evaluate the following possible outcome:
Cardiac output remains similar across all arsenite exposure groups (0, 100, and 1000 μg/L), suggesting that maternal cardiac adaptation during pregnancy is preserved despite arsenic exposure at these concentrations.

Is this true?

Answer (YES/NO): NO